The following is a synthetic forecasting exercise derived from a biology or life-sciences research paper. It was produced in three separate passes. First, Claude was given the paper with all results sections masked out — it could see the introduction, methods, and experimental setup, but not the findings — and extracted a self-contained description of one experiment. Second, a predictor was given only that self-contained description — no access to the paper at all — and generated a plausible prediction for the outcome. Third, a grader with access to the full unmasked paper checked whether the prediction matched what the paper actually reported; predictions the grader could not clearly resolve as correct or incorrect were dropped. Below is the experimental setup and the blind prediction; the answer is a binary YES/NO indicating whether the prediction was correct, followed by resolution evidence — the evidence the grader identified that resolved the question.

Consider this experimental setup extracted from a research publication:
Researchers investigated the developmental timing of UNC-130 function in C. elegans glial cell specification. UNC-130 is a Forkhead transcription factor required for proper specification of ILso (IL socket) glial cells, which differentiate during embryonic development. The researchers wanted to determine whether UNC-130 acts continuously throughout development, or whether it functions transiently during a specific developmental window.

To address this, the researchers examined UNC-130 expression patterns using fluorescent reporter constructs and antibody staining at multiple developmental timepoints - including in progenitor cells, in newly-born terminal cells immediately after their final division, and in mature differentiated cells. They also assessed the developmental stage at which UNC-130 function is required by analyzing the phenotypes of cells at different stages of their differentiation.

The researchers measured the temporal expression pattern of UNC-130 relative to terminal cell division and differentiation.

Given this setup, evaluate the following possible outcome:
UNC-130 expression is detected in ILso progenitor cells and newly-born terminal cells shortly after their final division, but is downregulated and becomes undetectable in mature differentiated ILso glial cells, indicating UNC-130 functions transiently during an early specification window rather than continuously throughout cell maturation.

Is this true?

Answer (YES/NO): YES